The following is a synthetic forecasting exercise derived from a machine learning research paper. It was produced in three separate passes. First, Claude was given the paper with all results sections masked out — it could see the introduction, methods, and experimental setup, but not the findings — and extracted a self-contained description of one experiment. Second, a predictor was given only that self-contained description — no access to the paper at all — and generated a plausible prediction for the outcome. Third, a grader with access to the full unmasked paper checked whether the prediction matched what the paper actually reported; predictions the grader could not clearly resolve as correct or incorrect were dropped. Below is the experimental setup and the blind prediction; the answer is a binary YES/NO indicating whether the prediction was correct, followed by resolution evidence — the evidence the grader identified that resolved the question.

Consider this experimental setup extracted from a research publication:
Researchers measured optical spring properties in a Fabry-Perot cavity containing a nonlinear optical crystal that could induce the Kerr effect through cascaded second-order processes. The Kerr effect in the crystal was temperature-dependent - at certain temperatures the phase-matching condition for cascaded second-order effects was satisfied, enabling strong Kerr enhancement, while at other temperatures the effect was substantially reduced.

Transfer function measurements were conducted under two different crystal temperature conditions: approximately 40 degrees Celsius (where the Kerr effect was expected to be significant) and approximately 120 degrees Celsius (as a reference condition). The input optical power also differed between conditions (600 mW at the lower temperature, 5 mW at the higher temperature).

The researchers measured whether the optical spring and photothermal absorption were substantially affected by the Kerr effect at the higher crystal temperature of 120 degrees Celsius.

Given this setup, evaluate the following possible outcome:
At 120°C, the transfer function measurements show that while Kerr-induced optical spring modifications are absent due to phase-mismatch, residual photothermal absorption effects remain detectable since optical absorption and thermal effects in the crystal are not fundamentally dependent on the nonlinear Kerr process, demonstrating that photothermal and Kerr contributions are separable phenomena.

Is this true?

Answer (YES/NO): NO